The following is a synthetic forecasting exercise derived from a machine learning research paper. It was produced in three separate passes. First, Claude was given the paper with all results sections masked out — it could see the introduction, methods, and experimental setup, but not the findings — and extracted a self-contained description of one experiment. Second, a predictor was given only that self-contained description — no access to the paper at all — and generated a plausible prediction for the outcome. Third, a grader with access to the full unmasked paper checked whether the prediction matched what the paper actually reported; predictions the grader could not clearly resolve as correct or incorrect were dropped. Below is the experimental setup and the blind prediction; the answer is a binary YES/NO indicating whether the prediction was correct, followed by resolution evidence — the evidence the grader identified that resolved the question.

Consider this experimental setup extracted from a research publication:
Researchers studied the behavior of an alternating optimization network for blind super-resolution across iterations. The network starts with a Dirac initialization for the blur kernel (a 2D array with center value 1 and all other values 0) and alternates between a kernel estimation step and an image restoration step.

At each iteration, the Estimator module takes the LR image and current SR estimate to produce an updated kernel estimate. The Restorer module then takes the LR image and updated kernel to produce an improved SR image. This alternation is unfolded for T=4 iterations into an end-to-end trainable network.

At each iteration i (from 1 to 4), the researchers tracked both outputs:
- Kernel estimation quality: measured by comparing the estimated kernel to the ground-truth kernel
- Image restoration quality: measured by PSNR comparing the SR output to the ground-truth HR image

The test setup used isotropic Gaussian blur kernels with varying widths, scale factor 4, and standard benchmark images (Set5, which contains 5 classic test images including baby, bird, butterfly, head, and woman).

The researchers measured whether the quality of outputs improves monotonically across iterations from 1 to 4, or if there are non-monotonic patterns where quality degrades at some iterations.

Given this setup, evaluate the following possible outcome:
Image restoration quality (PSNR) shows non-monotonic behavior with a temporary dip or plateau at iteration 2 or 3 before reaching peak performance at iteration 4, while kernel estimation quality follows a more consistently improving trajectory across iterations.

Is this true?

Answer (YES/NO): NO